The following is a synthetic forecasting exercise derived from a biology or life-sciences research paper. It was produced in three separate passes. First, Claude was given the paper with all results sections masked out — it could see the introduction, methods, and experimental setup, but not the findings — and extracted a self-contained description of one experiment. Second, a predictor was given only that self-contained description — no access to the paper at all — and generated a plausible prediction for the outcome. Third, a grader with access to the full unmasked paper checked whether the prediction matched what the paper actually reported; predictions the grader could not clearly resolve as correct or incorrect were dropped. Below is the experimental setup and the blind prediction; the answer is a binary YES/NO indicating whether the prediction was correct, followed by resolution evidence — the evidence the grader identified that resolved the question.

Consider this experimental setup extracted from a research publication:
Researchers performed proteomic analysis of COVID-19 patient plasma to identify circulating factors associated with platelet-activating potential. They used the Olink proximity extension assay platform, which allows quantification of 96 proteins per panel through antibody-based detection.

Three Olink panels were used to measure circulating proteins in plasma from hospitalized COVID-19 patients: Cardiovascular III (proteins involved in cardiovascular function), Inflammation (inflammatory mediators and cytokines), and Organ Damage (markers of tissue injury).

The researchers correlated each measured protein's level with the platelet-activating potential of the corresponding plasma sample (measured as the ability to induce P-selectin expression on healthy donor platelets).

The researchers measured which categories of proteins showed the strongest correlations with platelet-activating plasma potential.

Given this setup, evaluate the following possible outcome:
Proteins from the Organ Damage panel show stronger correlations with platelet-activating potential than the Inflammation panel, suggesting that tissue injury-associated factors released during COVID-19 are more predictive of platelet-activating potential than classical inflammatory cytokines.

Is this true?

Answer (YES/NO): NO